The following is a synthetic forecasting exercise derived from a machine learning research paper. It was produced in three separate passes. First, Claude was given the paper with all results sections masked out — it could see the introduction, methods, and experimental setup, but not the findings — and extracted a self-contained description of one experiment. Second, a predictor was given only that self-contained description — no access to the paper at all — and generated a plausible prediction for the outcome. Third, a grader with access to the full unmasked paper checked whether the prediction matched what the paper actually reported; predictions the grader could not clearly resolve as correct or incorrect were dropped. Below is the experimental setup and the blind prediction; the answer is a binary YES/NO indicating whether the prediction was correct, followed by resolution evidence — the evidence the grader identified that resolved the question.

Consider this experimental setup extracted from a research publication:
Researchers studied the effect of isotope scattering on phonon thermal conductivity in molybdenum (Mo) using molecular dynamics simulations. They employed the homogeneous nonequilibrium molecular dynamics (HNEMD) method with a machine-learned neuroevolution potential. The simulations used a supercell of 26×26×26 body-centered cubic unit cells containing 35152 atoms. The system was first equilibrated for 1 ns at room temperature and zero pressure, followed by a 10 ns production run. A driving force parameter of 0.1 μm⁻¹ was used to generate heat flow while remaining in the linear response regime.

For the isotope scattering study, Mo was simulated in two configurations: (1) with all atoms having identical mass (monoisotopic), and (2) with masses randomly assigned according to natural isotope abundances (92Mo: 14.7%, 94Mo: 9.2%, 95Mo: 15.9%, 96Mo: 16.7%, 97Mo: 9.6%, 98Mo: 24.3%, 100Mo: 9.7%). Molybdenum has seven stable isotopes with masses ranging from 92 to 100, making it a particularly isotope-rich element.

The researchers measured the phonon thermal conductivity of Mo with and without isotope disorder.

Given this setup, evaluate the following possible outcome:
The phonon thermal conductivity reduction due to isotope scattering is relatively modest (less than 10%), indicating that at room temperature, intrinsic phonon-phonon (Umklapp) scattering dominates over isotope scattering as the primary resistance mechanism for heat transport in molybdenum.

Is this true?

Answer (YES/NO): NO